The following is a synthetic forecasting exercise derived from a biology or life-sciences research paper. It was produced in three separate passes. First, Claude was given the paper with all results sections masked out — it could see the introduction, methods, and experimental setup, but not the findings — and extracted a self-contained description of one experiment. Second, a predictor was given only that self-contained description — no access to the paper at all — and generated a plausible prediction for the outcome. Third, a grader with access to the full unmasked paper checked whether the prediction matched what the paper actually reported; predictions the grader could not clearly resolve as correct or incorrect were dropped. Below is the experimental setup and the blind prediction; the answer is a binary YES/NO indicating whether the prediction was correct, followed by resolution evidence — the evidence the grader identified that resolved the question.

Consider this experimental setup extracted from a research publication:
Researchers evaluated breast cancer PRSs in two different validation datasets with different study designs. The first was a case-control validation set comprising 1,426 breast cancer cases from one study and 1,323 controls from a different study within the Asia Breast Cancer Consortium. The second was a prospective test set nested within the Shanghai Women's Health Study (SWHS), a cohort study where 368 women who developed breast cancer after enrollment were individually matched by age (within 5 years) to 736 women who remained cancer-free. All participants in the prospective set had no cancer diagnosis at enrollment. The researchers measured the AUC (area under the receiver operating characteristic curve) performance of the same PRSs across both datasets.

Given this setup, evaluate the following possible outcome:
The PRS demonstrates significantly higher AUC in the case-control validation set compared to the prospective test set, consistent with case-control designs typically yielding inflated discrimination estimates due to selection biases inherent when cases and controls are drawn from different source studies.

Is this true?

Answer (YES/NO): NO